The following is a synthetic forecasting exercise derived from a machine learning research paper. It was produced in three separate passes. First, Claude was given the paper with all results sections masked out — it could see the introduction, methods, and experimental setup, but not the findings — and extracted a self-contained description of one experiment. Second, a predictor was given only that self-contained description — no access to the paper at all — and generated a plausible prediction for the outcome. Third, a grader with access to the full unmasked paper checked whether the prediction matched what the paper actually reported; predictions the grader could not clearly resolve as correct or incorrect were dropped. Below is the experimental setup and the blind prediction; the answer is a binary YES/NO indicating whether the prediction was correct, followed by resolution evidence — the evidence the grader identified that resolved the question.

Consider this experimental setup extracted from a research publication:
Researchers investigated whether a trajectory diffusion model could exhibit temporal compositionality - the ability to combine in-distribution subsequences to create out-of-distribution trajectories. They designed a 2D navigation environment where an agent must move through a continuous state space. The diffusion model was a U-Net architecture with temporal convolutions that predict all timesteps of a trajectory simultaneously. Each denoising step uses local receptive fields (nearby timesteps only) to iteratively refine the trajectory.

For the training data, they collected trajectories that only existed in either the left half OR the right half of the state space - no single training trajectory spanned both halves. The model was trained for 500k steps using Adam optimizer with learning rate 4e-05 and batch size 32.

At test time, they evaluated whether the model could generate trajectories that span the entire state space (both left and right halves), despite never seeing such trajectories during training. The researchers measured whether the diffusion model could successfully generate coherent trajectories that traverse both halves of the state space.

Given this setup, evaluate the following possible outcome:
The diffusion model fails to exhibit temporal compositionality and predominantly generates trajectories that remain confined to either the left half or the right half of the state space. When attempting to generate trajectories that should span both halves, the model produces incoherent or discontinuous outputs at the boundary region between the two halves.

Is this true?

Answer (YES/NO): NO